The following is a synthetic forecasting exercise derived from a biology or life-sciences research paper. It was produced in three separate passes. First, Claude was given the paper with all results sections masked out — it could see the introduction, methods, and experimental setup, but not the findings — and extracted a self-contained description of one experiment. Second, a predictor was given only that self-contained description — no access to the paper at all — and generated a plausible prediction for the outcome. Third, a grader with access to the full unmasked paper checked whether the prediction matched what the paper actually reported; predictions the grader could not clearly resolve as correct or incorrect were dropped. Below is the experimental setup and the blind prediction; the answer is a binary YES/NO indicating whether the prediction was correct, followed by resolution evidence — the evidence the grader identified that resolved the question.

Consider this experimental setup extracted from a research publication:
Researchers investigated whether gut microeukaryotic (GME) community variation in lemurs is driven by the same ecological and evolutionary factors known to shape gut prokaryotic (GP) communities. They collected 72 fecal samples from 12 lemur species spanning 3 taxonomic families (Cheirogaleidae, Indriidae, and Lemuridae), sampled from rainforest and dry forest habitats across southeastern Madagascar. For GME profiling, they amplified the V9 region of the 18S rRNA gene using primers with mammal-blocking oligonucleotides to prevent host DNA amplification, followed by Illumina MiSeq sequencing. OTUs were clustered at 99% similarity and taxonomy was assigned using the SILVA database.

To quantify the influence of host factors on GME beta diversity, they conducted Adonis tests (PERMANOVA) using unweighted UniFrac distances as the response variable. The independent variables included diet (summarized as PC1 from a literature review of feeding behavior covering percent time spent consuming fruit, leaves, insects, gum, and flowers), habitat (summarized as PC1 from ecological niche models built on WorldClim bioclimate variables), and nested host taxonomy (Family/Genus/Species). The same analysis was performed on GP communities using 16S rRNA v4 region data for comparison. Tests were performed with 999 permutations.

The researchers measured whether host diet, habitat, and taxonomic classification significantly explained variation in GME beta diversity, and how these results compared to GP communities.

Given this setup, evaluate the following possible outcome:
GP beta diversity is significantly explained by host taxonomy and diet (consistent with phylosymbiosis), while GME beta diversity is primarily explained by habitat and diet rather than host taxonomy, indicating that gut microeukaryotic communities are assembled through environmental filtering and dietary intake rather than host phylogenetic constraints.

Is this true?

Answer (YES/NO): NO